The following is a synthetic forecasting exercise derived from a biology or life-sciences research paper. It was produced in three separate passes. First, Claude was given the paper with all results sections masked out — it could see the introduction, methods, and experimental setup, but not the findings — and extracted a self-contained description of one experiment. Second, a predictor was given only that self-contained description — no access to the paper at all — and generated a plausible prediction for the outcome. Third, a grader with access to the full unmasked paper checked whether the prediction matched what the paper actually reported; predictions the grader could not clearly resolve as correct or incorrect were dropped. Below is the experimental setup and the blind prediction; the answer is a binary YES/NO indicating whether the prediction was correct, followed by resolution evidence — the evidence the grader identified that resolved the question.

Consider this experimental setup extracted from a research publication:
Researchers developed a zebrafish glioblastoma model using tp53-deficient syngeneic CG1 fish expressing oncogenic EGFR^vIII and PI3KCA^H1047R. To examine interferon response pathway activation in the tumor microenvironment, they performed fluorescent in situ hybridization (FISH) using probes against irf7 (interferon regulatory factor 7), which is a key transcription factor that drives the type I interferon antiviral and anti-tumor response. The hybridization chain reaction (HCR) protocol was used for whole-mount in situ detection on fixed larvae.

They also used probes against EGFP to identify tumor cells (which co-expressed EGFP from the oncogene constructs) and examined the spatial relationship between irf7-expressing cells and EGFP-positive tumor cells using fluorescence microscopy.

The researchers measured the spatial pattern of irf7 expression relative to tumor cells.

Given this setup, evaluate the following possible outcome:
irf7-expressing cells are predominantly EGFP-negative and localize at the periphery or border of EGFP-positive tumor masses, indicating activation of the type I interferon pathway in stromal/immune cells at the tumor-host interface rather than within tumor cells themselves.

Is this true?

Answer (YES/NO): NO